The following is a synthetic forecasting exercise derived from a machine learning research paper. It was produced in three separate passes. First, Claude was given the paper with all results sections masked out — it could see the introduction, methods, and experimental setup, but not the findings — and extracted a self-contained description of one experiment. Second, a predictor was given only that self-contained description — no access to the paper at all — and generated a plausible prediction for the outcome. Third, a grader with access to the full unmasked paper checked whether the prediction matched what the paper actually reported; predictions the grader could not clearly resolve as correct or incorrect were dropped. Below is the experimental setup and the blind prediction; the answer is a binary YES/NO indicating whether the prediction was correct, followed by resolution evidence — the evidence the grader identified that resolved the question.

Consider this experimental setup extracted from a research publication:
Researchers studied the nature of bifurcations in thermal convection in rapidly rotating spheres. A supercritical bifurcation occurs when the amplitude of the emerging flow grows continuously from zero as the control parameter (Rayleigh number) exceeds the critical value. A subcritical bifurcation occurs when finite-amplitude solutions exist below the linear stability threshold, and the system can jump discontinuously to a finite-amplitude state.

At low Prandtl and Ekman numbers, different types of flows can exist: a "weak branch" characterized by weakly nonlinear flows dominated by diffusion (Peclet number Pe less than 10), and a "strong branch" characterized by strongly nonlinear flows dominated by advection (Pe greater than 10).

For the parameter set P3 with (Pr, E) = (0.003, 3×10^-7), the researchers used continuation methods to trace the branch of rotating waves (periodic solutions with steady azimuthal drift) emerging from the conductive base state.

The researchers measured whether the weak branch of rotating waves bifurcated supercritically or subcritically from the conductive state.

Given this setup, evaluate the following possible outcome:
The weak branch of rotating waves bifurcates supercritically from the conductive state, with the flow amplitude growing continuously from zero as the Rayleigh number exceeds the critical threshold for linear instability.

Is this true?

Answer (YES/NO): YES